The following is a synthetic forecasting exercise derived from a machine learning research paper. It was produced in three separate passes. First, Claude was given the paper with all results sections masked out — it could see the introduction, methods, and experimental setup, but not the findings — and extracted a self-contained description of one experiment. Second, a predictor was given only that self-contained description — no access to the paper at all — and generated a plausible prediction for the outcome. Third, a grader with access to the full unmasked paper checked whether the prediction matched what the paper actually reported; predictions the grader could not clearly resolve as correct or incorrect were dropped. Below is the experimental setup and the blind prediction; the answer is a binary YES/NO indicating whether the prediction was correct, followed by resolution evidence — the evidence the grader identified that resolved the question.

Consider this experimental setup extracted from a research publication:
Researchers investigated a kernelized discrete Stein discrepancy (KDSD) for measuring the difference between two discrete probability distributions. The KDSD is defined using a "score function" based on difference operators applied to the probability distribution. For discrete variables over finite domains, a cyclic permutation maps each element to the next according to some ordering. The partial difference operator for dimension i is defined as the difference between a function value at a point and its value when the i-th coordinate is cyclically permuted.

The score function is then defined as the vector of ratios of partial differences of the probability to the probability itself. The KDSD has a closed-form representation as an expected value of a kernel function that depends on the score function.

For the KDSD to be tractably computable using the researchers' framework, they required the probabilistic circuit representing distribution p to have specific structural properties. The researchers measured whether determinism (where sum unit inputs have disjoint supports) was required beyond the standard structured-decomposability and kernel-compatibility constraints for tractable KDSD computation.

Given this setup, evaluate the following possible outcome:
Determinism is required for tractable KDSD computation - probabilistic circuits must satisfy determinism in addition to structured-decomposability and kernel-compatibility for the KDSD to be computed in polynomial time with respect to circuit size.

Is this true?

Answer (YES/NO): YES